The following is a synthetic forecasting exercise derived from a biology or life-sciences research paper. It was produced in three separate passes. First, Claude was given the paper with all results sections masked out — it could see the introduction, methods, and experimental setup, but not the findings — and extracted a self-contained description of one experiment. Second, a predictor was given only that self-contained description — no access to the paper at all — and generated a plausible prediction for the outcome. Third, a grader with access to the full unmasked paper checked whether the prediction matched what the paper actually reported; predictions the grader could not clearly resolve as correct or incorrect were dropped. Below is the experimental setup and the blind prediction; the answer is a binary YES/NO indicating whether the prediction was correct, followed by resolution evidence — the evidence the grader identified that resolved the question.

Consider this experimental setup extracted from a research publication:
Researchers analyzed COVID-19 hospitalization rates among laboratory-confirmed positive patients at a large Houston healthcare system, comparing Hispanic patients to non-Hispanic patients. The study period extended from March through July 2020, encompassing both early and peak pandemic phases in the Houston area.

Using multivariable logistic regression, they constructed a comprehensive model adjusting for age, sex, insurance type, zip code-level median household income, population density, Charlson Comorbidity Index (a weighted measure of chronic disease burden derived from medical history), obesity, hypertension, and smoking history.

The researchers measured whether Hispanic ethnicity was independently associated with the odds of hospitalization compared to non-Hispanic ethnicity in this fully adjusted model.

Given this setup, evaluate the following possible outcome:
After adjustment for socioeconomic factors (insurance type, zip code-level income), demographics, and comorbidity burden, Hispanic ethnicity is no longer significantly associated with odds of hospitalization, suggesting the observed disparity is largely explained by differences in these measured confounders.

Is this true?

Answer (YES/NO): NO